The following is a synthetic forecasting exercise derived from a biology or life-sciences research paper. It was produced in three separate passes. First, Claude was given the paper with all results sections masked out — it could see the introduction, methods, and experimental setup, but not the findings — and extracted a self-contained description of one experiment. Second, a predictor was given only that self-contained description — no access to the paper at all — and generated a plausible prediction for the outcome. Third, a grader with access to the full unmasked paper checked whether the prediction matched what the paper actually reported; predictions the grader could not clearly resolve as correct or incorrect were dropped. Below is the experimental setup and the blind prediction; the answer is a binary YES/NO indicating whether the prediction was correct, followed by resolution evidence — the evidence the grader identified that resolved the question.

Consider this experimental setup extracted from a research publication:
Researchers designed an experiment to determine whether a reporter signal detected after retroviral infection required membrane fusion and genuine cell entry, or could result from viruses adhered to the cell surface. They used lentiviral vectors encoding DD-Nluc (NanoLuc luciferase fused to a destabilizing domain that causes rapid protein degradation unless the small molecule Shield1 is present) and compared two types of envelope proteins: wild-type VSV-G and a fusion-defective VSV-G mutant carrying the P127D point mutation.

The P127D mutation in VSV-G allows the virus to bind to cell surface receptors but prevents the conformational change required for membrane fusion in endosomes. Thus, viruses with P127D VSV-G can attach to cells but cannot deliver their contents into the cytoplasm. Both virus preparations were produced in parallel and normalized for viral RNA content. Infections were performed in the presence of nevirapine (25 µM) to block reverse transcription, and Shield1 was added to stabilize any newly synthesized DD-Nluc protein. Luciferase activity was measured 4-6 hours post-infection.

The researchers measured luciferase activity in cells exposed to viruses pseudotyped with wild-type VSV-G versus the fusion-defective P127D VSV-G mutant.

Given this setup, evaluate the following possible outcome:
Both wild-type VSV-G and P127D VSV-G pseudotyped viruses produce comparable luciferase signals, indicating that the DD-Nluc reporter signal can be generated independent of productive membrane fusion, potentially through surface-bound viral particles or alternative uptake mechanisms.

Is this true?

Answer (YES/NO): NO